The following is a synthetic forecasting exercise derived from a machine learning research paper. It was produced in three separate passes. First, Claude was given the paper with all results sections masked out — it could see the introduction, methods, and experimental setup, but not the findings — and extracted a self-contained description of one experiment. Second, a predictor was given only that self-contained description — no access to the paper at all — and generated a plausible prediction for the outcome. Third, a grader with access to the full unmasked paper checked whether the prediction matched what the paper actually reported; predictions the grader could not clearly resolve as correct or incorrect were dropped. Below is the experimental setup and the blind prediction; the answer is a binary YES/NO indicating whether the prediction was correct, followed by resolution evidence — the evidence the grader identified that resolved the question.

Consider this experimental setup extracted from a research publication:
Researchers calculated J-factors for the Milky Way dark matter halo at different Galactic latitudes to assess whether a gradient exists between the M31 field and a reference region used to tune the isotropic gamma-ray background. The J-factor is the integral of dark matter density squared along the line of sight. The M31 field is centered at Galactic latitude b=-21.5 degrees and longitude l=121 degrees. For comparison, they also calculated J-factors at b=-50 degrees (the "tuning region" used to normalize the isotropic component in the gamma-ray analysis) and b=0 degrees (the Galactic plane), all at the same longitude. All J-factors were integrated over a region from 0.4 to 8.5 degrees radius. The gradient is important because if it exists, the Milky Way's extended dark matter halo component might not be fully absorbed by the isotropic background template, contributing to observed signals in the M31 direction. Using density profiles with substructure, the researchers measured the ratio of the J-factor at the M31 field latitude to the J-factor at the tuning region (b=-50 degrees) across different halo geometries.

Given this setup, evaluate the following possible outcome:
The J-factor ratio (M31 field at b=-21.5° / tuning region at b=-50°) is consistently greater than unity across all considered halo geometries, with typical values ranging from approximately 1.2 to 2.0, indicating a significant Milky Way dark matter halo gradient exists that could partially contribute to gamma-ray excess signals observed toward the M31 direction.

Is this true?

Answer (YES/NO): NO